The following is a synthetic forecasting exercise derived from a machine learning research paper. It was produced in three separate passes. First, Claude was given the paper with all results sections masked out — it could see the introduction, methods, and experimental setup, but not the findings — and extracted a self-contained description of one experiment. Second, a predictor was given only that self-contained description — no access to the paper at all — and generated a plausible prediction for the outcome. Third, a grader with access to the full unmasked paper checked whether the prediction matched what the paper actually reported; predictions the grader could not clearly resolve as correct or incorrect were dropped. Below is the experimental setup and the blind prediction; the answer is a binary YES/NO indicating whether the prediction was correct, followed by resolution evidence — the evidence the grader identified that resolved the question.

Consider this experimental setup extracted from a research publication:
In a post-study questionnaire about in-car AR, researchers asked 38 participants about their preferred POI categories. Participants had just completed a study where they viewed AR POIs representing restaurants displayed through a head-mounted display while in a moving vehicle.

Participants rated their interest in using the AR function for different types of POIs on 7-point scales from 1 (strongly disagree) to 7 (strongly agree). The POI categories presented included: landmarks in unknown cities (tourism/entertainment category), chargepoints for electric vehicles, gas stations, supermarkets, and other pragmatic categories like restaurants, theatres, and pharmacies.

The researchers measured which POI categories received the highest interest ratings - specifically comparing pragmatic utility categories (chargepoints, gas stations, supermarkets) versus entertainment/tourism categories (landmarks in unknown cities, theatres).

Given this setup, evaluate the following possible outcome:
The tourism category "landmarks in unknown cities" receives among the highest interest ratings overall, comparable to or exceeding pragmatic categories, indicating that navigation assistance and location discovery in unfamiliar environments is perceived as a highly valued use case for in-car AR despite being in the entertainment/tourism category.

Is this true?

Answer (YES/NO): YES